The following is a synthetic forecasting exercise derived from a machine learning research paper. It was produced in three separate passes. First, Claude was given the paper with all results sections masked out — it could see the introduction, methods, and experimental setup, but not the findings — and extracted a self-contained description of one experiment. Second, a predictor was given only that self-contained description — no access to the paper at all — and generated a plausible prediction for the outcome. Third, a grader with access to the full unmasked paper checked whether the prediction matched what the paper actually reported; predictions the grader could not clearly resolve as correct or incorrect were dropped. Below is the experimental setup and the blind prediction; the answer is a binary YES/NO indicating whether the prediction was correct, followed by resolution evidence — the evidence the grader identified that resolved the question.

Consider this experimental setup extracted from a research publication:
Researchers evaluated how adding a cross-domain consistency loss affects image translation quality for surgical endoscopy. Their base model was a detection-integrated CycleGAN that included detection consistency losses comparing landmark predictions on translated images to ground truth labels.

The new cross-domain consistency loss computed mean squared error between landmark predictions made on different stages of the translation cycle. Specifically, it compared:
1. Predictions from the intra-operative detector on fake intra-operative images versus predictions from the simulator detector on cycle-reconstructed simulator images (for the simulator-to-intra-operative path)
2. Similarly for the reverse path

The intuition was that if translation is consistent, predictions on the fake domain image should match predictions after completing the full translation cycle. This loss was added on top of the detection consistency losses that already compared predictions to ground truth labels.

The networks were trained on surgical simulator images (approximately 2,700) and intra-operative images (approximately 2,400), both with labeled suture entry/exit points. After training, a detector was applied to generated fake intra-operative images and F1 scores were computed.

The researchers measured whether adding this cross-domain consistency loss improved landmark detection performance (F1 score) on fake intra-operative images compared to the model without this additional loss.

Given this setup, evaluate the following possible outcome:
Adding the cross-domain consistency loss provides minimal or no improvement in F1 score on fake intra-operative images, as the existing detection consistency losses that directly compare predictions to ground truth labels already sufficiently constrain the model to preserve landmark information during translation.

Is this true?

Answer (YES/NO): NO